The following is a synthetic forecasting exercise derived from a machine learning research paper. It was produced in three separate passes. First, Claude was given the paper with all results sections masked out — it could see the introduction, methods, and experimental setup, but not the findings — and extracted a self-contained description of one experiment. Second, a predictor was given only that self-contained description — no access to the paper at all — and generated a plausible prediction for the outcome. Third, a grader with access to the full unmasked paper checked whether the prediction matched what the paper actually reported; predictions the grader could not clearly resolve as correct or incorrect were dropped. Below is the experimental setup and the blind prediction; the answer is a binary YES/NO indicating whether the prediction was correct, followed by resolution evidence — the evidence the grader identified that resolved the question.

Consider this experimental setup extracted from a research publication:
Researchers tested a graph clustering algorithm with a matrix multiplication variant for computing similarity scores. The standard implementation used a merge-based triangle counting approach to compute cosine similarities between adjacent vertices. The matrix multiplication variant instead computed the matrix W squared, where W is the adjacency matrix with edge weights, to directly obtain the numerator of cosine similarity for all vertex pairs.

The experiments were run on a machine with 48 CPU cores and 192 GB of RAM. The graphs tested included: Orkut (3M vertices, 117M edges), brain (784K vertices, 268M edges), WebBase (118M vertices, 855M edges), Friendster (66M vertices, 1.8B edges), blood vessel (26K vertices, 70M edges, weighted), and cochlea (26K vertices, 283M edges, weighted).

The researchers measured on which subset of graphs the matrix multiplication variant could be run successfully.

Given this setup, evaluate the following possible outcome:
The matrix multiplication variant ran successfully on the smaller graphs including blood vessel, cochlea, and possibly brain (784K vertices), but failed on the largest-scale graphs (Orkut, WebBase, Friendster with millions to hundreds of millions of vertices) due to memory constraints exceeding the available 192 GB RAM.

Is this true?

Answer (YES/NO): NO